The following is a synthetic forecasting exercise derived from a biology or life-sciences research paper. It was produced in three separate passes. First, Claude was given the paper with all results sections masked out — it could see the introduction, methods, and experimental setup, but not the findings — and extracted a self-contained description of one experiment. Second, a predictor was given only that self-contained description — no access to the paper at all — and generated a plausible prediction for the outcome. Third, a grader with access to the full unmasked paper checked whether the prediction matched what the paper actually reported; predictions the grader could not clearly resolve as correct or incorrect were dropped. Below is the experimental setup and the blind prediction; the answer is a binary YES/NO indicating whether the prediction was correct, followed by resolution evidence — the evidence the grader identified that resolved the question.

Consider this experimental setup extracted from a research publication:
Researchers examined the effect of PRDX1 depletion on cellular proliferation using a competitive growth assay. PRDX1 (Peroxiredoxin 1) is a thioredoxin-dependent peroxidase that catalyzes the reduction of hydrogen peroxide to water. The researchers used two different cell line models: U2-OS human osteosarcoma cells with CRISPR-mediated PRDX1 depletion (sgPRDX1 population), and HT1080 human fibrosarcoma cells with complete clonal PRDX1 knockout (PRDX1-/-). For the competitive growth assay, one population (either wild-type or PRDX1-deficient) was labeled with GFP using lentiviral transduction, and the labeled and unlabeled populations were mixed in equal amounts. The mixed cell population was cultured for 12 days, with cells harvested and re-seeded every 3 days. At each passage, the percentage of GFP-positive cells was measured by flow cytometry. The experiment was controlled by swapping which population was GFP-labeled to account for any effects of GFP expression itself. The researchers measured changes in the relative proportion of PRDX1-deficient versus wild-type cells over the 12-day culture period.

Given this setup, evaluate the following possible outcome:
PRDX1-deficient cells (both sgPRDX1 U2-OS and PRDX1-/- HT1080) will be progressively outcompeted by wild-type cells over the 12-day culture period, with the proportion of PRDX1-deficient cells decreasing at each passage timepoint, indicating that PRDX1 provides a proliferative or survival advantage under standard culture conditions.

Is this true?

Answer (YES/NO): YES